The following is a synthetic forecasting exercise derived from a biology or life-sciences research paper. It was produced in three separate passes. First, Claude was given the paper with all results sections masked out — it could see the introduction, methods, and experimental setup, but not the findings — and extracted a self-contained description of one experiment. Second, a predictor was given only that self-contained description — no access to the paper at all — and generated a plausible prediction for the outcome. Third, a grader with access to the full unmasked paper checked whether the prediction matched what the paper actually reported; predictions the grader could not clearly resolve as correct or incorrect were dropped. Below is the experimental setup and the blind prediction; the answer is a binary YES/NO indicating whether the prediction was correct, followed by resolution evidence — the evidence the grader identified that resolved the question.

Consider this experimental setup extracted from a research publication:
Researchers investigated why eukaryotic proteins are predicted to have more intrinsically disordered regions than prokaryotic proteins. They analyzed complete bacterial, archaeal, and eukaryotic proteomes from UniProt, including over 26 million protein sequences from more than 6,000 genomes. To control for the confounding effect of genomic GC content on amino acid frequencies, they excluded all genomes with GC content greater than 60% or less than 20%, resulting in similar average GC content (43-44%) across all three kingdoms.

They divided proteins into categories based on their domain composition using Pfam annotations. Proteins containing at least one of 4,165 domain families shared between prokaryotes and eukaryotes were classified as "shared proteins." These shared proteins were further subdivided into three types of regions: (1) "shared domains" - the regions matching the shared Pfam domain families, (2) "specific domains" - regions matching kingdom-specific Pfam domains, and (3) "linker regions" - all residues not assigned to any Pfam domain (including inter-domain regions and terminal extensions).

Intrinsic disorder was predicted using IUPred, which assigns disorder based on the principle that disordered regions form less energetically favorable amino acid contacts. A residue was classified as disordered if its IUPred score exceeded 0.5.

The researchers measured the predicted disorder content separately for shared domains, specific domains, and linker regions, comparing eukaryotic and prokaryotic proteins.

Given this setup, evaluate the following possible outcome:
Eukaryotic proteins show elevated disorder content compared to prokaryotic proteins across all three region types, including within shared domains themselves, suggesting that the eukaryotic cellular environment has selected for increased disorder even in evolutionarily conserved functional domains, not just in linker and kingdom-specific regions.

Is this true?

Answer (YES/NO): NO